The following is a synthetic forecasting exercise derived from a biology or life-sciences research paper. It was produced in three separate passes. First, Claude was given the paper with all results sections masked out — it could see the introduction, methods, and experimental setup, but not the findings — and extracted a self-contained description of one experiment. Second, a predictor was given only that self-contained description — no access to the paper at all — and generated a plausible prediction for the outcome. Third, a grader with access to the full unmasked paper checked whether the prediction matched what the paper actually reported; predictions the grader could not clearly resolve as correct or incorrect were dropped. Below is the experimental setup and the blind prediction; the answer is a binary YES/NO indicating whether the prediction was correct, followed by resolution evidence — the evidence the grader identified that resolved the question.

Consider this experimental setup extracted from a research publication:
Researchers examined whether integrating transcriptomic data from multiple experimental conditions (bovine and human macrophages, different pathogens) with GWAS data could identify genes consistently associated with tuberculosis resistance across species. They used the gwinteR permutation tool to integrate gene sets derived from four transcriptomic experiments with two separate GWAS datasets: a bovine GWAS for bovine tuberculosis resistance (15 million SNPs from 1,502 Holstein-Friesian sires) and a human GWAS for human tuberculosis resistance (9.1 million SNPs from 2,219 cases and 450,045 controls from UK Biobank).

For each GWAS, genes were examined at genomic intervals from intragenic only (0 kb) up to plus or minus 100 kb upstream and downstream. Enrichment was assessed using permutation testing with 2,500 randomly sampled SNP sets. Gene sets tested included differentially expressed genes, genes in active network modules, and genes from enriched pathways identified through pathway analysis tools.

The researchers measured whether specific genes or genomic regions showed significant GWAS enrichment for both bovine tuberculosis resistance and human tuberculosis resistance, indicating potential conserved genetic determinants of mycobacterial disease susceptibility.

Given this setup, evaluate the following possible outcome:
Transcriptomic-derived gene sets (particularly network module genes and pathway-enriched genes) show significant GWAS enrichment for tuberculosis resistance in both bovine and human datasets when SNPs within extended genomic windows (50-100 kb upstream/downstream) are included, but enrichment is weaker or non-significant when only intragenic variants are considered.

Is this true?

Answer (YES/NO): NO